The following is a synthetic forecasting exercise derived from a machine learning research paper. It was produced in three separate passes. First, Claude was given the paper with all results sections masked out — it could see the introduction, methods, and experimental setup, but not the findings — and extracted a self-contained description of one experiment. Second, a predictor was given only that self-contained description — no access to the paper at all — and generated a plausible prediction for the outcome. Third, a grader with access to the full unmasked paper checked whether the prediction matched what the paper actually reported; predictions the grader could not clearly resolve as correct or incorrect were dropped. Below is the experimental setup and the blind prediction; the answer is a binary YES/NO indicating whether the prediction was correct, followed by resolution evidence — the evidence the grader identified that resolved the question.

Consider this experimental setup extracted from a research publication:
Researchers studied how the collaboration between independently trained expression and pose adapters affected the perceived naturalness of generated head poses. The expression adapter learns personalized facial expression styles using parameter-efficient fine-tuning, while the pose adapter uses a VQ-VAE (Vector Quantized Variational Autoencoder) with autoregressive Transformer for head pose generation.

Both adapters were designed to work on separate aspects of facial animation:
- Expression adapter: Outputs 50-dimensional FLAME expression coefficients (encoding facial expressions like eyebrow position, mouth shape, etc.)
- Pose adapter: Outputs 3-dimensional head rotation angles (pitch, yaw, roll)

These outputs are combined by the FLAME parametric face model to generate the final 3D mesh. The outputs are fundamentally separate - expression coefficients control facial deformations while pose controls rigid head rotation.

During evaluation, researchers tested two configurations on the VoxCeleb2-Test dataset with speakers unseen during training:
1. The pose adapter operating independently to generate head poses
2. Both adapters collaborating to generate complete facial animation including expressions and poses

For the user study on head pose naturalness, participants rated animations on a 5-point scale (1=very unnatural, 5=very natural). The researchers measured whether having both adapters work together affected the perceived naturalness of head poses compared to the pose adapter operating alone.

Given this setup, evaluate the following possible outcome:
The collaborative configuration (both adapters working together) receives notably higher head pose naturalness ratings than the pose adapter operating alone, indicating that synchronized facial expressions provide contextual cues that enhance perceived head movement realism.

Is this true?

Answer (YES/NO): NO